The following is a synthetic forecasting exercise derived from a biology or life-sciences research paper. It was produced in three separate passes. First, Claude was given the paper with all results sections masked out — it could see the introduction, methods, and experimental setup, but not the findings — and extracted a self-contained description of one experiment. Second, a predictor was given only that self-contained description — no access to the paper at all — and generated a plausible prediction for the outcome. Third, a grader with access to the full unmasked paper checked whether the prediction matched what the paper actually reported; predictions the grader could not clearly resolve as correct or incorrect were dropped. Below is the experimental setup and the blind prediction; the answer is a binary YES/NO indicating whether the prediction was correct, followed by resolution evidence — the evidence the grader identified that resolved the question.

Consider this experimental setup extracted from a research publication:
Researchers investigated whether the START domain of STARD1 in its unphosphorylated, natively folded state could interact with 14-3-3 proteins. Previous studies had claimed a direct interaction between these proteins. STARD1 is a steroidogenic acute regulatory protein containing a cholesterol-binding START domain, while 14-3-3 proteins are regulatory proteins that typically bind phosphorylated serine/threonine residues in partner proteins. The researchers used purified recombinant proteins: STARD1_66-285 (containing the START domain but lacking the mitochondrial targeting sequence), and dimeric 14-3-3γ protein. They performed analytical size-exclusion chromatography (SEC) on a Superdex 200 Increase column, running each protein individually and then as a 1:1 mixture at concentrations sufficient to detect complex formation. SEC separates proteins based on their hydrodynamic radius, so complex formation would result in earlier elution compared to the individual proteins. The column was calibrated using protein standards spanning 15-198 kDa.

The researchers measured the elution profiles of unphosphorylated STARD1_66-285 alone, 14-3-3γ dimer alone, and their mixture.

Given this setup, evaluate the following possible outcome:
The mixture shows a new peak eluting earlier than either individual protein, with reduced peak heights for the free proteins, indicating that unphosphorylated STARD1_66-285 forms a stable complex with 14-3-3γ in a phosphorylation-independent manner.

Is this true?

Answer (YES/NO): NO